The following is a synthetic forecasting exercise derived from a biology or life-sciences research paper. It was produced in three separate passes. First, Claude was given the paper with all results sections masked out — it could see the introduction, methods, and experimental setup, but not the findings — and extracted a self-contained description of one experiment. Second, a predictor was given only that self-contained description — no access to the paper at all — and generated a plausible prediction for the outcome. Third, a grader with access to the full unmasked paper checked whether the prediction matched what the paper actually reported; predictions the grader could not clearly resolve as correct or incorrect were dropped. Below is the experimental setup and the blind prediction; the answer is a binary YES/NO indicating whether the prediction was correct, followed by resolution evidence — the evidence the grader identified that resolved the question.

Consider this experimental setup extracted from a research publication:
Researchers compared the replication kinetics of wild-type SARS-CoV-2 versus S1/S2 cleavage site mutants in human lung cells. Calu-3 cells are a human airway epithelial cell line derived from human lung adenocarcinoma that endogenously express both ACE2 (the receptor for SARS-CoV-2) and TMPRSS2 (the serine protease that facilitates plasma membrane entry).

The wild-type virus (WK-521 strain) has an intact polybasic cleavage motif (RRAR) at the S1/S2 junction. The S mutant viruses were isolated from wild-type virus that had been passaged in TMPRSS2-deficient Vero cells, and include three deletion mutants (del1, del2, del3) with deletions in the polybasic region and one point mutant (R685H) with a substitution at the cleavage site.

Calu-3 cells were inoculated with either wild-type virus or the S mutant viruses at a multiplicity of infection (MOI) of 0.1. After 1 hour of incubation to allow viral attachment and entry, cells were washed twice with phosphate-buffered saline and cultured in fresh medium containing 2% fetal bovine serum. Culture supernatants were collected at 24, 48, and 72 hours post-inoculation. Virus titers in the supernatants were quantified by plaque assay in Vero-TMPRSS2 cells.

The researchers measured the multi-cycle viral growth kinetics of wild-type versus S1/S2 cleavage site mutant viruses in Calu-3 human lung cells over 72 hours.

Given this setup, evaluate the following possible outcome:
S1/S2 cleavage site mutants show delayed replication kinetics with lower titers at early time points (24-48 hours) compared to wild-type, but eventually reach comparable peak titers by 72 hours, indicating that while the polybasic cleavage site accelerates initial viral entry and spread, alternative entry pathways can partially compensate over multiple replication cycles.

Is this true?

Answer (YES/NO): NO